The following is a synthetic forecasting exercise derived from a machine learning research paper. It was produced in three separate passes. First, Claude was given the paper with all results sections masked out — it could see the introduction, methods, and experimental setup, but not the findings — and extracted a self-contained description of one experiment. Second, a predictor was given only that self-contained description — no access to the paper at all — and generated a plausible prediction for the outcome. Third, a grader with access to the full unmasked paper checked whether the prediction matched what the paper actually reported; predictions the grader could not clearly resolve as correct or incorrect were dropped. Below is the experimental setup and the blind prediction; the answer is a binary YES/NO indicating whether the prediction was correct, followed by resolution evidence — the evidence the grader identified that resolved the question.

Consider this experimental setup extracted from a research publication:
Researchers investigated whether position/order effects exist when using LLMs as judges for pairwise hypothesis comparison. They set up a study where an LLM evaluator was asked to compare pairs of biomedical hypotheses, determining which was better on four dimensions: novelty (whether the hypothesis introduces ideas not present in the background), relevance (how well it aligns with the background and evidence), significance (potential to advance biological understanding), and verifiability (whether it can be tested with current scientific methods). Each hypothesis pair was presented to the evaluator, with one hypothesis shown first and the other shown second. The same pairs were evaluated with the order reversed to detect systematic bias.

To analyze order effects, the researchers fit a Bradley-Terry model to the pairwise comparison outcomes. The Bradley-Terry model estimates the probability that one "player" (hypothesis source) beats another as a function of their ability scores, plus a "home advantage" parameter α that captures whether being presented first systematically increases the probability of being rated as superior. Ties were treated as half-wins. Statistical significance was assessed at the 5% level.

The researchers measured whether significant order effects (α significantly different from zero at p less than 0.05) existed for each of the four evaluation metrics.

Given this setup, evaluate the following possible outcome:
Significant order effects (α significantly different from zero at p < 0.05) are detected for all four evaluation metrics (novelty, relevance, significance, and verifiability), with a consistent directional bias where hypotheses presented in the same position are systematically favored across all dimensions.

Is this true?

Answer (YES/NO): NO